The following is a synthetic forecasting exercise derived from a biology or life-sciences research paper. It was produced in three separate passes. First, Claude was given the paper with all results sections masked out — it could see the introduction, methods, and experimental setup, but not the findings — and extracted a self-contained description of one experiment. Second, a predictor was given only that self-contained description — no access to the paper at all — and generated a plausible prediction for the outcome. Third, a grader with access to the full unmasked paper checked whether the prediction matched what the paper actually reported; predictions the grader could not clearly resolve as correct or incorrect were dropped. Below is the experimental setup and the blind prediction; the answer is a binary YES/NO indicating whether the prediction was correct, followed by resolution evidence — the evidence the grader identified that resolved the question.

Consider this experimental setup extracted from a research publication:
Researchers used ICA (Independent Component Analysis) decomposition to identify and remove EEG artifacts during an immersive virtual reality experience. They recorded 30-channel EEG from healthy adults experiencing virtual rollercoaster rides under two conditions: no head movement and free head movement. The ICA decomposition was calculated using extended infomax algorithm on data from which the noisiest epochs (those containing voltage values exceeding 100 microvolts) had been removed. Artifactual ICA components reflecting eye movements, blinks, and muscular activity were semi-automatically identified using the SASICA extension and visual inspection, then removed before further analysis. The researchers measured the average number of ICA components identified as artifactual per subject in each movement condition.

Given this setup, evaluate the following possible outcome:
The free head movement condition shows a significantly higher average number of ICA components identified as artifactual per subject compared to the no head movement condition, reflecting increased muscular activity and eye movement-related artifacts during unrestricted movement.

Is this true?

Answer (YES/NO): NO